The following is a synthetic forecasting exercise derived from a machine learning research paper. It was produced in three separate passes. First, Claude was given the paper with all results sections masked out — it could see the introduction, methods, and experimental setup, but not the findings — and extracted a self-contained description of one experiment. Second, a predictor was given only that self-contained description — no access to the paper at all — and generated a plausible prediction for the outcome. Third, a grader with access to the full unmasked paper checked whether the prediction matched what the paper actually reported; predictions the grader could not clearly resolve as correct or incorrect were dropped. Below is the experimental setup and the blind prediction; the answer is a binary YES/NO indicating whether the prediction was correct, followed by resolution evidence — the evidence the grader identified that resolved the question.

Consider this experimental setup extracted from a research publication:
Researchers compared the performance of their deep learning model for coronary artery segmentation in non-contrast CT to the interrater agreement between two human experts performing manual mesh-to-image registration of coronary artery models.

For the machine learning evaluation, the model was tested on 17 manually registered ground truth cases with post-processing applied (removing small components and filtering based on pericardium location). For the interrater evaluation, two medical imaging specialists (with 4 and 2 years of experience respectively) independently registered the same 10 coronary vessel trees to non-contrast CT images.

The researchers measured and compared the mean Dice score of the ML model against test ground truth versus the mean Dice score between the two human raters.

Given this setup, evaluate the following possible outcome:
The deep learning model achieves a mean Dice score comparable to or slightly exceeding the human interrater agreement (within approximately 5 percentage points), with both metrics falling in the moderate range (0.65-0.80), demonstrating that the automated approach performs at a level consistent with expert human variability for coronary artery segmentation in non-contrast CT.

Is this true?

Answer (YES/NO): YES